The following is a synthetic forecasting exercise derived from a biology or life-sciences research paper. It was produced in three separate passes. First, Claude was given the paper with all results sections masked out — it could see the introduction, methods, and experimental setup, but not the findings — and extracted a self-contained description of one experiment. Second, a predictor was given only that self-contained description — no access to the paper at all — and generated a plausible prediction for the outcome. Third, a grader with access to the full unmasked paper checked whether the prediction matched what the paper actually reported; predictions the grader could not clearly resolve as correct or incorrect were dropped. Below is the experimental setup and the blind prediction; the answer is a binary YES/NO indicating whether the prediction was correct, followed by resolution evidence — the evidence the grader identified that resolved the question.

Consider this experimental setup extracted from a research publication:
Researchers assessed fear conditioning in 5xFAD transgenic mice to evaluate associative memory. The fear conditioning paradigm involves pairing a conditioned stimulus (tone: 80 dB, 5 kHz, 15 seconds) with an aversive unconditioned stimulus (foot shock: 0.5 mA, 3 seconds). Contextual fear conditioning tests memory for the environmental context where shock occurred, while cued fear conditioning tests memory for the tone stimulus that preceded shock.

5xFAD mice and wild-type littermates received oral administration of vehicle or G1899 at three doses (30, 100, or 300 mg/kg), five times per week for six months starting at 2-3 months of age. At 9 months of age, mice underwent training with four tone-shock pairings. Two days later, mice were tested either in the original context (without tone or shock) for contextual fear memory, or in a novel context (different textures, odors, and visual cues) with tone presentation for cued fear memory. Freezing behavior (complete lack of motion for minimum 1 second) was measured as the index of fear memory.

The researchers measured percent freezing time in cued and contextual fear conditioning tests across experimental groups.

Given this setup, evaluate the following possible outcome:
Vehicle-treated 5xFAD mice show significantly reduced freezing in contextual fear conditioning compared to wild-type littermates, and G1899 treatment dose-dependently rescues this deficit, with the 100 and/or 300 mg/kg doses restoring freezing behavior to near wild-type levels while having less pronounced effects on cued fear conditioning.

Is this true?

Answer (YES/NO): NO